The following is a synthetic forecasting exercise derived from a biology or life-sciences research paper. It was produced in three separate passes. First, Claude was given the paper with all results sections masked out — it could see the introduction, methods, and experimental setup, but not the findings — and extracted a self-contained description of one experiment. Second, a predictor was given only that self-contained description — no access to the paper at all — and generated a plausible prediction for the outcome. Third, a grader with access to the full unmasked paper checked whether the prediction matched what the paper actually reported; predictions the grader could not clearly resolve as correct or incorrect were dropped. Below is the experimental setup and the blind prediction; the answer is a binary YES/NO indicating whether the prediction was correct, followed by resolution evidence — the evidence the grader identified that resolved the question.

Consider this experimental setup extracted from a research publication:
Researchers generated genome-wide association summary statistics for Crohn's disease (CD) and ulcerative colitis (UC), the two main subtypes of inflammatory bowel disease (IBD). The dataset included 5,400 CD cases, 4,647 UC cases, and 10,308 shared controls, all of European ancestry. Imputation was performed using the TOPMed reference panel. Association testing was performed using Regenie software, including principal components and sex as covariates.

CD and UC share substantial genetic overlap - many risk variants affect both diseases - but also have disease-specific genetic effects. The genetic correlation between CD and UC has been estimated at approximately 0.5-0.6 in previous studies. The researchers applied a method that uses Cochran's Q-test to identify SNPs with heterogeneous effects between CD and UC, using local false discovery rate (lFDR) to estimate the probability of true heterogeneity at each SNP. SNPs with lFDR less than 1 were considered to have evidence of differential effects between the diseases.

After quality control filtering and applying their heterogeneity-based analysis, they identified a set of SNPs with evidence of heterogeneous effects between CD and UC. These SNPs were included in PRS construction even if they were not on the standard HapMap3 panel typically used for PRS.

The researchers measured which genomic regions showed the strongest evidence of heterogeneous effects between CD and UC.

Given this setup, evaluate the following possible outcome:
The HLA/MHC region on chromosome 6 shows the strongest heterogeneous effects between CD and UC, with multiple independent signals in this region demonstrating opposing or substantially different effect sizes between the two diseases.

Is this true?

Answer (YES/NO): NO